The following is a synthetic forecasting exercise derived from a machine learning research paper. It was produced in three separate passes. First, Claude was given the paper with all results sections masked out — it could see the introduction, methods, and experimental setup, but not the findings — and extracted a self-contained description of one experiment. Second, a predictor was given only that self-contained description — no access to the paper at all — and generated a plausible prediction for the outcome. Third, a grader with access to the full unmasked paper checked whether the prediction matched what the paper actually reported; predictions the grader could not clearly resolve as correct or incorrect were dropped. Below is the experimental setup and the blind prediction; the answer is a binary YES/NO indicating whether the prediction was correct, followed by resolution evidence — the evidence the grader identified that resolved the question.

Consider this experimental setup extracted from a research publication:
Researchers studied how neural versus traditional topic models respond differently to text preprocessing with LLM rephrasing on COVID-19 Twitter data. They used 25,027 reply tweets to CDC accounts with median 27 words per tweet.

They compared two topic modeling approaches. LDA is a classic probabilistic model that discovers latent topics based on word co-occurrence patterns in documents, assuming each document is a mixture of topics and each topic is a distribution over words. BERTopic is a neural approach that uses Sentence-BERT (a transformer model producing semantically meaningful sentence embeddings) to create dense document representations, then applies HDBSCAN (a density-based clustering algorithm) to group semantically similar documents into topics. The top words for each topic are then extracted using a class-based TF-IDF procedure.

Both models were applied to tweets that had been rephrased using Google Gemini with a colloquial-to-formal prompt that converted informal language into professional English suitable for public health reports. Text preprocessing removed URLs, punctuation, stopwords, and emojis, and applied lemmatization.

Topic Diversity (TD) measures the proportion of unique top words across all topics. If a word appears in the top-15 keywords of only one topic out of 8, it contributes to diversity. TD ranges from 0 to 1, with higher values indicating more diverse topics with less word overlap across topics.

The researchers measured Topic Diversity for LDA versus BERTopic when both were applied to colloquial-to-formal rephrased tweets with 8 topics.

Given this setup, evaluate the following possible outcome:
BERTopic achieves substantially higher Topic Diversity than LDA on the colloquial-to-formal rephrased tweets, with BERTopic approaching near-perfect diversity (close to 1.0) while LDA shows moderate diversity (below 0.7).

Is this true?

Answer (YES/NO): NO